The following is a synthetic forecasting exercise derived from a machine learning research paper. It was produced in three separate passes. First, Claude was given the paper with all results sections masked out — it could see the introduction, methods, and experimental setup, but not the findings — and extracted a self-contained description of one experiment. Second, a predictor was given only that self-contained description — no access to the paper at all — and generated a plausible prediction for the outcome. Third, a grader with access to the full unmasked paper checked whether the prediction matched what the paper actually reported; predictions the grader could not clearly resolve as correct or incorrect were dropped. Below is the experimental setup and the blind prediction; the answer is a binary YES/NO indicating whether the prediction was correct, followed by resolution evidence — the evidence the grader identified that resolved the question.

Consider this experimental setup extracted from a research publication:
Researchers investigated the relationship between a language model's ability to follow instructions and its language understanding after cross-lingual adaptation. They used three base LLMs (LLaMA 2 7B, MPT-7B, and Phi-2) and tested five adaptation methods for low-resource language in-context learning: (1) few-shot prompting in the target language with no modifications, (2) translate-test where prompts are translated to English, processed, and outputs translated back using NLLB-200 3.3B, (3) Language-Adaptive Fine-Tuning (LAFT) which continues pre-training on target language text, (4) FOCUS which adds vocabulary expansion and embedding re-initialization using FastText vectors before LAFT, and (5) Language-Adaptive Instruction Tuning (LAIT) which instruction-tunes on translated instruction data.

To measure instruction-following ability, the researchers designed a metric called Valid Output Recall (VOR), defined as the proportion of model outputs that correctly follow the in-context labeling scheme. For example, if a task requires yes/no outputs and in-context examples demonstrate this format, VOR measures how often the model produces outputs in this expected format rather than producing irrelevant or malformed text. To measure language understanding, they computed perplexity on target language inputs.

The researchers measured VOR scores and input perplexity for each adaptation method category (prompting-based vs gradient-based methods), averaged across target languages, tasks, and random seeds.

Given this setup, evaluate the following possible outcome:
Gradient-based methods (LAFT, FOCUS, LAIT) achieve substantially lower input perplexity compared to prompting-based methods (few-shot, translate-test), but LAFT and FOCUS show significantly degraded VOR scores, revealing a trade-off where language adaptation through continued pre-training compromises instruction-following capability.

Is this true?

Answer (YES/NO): NO